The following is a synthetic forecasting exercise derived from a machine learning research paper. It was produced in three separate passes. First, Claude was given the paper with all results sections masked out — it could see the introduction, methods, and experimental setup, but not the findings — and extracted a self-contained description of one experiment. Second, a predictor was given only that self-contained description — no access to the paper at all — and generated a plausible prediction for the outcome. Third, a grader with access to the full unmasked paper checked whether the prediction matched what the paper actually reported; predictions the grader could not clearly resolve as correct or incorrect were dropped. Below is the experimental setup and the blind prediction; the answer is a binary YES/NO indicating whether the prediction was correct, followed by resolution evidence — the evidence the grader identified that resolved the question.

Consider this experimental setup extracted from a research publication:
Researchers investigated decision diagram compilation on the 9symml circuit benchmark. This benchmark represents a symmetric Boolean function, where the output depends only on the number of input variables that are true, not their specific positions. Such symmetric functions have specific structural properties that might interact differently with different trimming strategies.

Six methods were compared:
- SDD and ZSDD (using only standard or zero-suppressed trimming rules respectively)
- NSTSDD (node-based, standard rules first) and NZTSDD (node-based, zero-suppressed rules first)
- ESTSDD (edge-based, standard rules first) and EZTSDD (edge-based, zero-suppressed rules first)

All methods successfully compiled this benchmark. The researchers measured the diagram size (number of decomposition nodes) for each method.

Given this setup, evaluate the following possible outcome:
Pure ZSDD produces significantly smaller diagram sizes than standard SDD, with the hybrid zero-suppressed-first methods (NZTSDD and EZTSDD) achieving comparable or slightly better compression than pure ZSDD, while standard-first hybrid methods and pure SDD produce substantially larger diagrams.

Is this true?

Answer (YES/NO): NO